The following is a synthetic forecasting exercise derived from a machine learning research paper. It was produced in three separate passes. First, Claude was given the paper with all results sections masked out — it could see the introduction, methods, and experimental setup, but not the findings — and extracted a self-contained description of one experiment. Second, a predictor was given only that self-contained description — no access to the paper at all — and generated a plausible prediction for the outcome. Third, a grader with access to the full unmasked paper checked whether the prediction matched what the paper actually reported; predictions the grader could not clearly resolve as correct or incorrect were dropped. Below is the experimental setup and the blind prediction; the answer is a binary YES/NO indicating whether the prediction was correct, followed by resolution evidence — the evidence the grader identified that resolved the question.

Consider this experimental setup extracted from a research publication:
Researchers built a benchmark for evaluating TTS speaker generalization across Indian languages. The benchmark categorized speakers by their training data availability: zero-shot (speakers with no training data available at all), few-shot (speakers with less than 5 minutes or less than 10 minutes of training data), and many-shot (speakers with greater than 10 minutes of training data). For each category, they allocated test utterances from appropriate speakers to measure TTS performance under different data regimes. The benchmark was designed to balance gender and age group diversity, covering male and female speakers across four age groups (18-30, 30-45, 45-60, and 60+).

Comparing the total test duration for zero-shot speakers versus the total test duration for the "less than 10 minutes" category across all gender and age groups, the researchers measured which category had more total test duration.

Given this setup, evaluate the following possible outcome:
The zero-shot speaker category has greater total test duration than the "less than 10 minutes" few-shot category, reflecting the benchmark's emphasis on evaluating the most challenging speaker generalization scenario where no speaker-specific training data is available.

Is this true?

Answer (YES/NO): NO